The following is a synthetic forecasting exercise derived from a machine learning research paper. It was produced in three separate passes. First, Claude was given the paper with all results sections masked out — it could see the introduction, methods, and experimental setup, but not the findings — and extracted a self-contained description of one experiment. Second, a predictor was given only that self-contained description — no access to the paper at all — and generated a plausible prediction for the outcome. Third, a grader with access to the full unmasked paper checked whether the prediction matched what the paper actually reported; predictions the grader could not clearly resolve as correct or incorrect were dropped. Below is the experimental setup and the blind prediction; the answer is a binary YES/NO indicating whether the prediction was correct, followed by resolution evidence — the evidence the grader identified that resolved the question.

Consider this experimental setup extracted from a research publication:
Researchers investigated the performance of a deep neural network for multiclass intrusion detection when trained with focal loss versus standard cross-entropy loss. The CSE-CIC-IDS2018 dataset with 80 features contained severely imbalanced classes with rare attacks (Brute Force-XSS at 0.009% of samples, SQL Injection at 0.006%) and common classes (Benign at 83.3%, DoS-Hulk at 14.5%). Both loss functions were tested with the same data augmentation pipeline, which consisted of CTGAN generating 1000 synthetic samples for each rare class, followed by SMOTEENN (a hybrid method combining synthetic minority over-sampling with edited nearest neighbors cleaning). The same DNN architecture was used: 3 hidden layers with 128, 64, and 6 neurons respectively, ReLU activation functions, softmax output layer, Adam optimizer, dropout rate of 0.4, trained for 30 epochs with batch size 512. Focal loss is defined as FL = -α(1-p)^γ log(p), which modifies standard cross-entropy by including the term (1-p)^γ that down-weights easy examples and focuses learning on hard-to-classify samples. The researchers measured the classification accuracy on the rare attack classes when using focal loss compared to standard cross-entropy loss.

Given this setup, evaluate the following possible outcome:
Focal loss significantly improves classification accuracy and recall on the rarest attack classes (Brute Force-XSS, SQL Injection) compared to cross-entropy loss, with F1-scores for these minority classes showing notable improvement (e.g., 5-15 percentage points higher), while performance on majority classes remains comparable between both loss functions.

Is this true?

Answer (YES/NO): NO